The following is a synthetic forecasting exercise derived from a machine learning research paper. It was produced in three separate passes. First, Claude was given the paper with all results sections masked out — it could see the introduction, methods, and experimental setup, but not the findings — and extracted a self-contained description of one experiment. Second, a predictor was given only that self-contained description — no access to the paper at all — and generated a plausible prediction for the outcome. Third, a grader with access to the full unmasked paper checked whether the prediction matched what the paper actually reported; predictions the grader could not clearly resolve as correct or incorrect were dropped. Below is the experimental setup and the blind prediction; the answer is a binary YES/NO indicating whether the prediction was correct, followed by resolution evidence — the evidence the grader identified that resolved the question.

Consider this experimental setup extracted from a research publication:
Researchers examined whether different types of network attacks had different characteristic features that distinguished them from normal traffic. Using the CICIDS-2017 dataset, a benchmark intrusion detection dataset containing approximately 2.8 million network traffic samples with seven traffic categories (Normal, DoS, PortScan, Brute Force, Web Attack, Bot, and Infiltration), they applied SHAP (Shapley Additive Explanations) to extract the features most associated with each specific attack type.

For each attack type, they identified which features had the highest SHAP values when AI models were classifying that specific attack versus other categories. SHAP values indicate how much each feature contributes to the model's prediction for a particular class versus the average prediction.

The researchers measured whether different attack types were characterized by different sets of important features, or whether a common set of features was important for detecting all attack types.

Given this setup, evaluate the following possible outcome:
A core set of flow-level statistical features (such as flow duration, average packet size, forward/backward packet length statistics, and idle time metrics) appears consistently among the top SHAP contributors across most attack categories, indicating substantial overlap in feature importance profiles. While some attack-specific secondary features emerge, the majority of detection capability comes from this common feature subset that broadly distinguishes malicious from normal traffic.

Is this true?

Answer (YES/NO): NO